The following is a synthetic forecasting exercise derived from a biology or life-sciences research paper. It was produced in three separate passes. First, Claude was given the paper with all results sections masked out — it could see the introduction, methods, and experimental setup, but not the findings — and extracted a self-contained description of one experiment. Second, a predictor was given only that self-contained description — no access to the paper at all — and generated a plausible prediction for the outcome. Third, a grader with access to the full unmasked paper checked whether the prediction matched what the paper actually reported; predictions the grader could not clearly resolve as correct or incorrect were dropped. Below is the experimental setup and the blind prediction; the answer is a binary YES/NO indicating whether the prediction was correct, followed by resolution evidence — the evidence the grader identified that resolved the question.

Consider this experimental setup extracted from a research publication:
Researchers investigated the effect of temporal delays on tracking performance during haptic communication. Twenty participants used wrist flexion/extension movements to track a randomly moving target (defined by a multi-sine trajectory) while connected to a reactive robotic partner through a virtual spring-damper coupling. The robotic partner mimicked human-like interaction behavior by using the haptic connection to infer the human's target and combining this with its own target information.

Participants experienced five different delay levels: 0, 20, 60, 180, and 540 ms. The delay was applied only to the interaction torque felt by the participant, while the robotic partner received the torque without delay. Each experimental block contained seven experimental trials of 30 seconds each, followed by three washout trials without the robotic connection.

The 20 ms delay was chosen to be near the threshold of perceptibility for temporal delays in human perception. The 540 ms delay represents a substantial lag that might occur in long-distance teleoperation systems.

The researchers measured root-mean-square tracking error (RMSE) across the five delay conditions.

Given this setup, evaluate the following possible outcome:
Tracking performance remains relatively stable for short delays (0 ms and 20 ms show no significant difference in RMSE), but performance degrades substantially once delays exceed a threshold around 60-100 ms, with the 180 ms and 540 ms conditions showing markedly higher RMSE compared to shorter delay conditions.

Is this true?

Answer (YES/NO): YES